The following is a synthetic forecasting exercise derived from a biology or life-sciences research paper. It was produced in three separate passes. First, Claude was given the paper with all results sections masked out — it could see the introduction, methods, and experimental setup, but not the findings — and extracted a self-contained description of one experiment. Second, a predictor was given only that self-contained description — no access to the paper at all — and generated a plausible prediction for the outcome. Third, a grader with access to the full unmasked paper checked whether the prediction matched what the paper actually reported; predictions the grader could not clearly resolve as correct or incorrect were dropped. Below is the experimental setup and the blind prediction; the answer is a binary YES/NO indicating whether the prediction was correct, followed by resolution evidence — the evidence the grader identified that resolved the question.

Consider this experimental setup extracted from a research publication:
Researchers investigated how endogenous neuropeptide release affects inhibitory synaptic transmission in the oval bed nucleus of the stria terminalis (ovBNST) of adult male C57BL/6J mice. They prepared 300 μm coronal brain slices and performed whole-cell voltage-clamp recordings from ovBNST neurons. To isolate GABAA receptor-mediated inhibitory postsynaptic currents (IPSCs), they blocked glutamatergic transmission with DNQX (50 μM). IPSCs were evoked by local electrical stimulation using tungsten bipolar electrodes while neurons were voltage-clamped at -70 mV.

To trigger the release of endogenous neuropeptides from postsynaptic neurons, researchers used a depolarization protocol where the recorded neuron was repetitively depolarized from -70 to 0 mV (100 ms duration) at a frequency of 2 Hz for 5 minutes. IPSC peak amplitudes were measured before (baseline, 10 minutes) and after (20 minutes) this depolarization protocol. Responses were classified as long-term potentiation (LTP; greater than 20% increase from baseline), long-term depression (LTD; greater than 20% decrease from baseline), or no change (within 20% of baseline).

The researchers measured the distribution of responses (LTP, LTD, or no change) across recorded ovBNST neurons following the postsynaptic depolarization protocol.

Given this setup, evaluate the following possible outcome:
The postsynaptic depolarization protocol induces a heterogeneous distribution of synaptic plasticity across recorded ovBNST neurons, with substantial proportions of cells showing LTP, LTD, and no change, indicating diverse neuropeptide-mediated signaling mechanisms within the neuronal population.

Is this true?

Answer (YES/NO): NO